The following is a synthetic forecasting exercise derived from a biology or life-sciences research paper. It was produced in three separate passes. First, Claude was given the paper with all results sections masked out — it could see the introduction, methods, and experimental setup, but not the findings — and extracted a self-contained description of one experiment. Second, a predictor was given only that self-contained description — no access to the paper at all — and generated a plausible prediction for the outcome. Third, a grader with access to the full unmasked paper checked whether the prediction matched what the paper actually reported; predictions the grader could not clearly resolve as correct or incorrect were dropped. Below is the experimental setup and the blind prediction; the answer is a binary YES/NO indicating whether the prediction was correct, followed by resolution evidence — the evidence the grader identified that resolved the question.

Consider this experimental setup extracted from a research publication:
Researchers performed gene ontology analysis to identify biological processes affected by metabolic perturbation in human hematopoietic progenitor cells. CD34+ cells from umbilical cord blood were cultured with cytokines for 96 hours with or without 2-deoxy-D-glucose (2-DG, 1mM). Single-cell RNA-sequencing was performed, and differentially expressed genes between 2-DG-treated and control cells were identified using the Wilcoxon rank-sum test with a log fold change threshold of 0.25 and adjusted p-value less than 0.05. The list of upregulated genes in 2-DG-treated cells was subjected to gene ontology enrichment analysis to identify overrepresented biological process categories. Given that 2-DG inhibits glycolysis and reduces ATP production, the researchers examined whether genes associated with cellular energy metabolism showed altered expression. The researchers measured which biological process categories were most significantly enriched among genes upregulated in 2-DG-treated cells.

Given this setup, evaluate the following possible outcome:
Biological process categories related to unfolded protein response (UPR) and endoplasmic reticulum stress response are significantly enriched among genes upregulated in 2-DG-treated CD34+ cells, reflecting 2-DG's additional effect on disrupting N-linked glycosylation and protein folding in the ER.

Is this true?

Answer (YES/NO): NO